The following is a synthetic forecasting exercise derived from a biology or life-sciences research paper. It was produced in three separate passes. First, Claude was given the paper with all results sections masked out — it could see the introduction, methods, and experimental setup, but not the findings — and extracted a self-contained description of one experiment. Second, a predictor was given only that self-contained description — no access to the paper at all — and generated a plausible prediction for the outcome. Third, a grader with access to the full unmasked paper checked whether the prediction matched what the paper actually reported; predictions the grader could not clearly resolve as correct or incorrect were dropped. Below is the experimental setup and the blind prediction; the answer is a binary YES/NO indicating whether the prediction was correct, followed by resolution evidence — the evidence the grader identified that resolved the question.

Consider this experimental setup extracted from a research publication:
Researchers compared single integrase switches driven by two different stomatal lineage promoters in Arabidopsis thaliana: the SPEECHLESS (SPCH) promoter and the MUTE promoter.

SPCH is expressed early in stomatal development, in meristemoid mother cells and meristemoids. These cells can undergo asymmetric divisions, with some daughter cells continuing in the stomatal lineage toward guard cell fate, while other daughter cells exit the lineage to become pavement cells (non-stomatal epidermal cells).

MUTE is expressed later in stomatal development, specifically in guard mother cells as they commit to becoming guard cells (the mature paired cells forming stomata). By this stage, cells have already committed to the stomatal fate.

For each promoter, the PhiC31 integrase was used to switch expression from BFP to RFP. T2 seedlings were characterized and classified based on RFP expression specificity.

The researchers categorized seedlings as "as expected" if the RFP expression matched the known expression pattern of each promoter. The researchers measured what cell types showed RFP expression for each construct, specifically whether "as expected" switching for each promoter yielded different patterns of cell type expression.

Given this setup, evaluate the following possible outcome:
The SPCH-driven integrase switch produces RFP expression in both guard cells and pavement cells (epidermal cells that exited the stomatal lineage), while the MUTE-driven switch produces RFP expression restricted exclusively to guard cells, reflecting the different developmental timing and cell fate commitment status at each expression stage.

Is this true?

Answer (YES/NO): YES